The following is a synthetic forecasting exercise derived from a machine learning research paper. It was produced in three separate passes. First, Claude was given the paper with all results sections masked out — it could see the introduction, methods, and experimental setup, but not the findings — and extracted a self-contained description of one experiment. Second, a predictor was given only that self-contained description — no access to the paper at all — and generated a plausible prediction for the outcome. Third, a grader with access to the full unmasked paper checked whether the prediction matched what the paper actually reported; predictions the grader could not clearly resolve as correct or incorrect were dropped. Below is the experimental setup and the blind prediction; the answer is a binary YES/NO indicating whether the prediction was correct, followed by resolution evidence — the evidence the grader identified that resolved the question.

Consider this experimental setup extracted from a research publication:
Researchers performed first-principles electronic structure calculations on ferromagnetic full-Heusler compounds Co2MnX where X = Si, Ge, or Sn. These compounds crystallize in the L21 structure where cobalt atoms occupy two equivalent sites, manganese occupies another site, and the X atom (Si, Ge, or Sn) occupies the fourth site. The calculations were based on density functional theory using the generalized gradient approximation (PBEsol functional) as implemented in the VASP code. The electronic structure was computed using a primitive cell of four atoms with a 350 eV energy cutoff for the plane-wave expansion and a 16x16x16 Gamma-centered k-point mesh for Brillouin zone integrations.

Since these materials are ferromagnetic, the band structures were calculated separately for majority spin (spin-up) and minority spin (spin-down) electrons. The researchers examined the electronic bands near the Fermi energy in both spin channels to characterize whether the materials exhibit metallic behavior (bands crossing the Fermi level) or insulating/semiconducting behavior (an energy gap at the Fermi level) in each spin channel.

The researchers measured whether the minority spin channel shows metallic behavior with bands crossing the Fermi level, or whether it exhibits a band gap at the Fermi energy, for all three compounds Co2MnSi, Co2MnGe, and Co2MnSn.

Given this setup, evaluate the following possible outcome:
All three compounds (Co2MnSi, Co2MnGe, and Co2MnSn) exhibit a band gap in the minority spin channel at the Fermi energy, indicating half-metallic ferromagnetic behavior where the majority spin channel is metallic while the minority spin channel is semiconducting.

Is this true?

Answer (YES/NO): NO